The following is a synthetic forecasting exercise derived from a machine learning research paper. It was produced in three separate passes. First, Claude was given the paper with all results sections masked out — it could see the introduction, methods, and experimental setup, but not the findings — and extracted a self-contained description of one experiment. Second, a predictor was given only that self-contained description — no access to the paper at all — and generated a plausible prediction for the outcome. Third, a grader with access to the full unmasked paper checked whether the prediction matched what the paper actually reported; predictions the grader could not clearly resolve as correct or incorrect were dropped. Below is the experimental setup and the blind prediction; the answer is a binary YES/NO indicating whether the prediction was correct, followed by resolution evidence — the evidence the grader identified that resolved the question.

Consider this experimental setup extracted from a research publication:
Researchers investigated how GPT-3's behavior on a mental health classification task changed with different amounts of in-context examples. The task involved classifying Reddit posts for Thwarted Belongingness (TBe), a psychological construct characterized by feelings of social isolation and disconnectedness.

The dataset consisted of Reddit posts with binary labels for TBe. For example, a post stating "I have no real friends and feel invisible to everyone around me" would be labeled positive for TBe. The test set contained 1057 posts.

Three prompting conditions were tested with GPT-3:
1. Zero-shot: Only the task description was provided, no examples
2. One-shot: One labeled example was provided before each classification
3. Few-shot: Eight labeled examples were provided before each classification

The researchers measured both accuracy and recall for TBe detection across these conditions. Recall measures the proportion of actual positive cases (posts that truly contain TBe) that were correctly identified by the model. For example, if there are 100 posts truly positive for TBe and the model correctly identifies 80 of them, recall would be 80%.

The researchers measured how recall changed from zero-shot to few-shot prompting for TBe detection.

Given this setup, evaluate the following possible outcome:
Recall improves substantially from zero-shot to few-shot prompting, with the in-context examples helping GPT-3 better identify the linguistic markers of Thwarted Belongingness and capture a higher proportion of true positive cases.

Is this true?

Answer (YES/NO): YES